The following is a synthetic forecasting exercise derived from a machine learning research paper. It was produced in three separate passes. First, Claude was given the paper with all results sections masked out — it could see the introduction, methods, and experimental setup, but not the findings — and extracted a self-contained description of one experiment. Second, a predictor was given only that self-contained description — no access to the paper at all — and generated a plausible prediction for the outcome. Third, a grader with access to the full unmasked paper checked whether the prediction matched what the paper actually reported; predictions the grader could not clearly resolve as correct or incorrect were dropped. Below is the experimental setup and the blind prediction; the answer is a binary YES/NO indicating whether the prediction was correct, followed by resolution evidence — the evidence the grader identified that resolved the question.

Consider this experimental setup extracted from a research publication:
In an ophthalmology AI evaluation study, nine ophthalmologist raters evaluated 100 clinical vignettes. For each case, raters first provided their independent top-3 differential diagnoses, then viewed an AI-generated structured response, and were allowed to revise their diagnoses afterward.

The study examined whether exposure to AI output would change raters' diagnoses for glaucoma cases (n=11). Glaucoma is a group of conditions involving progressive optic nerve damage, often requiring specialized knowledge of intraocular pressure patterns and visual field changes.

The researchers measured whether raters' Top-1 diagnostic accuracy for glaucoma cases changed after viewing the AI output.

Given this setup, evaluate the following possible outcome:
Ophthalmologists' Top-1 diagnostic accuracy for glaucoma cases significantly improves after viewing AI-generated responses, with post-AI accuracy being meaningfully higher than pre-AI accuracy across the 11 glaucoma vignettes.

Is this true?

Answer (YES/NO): NO